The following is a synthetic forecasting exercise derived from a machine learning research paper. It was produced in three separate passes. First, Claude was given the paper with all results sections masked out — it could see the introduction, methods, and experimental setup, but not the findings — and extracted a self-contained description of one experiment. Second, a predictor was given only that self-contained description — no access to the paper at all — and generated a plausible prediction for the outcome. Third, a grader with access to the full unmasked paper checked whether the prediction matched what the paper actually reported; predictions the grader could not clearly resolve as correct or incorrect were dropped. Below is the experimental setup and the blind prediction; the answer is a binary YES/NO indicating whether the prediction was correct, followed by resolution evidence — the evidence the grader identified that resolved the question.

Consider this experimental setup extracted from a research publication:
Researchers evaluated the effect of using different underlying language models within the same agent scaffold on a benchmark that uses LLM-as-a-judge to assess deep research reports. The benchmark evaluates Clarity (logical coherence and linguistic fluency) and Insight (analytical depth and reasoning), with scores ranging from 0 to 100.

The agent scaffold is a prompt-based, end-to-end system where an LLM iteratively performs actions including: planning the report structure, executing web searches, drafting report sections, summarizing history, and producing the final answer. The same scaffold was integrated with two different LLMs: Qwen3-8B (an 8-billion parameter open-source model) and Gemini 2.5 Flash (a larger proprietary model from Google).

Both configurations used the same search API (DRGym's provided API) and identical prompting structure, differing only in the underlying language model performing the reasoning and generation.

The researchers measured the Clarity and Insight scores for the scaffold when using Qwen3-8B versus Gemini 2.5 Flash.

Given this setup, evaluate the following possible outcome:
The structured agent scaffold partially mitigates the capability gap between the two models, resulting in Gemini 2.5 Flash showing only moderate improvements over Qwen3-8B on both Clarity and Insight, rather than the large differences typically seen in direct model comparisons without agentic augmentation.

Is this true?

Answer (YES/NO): NO